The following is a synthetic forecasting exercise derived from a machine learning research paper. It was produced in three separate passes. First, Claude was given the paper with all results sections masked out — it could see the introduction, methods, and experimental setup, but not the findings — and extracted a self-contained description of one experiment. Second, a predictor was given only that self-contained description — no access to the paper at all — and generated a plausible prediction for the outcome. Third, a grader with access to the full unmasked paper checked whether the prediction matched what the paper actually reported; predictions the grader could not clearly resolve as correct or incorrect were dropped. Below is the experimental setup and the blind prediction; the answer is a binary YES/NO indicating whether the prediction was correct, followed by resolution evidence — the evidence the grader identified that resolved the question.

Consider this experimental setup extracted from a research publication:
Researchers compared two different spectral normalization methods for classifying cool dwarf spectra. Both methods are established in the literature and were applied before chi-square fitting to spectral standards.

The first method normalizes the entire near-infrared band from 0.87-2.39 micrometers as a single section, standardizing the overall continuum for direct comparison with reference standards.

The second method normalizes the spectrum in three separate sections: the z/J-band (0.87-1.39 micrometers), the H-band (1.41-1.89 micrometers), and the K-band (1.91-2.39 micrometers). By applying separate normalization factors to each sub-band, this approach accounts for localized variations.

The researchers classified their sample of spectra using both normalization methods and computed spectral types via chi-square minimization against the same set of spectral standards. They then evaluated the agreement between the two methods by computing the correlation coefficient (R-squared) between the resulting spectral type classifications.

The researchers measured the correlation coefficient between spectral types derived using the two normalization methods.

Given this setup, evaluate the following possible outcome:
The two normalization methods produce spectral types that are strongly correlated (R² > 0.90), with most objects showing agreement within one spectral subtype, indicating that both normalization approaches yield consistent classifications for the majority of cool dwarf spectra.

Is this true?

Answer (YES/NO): YES